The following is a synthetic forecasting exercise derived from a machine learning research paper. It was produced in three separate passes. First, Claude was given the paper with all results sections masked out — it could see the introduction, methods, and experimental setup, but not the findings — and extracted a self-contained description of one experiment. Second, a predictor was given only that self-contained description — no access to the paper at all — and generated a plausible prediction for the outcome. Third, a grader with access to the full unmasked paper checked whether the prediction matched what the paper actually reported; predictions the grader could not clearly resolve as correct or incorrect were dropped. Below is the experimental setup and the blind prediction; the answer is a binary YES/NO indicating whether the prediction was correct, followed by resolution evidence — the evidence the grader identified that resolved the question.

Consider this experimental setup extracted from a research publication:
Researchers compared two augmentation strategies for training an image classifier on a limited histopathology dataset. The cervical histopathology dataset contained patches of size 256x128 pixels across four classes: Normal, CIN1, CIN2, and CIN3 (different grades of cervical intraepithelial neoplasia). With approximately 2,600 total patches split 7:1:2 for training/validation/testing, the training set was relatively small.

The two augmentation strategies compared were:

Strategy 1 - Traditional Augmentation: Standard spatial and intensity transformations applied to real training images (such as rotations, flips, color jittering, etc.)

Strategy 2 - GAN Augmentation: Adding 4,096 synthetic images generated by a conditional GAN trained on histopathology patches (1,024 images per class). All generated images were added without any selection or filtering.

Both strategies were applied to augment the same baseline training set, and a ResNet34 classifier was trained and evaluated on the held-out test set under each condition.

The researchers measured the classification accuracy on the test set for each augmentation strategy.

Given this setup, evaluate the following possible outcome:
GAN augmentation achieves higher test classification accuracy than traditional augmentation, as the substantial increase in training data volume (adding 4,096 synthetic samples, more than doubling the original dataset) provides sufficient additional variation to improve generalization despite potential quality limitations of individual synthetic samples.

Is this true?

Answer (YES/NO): YES